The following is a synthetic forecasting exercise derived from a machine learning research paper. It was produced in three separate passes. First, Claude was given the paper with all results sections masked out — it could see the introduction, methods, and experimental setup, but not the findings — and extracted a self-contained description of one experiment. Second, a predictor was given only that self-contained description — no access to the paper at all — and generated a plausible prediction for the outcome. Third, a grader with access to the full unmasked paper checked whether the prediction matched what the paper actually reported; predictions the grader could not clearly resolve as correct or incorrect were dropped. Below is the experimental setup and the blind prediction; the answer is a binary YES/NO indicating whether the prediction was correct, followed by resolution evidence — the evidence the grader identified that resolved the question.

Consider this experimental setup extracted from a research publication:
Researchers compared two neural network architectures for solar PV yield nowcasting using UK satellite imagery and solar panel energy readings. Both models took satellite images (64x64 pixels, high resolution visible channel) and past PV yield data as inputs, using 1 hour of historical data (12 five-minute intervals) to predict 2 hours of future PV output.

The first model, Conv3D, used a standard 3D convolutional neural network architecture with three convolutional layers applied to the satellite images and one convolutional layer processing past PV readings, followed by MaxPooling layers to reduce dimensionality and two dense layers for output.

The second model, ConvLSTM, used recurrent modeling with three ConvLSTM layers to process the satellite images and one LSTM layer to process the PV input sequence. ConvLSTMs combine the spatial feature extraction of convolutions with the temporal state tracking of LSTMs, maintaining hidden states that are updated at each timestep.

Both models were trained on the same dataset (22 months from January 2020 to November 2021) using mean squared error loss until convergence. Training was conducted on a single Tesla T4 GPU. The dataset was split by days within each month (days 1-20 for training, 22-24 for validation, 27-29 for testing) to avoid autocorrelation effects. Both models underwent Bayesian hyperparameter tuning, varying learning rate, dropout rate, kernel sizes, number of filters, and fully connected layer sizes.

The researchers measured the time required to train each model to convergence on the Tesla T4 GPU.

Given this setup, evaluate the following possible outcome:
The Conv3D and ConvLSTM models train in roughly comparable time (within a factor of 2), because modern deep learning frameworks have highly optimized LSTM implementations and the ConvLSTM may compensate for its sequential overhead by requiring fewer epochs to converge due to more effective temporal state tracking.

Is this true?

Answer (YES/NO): YES